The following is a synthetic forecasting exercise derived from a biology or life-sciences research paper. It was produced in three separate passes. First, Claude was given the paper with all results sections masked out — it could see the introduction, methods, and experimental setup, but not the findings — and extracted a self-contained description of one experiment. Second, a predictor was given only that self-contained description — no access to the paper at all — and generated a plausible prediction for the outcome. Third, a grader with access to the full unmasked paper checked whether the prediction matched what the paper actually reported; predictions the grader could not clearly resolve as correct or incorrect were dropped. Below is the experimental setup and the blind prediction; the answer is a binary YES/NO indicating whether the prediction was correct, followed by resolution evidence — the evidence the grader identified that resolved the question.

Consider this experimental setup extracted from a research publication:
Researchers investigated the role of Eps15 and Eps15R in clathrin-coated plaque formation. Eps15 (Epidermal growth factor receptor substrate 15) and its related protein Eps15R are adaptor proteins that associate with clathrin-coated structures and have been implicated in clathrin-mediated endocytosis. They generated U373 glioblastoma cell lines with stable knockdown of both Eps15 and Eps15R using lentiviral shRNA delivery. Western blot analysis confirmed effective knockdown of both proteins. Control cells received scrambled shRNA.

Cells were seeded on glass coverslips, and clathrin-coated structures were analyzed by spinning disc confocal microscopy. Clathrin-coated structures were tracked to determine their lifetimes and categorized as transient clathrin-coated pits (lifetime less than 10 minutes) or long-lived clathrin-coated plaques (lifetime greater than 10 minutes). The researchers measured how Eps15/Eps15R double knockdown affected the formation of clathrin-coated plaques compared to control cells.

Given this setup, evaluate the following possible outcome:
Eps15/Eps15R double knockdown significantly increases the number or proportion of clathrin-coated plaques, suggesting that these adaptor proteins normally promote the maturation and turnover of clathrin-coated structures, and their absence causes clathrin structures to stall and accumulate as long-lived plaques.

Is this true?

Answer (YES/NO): NO